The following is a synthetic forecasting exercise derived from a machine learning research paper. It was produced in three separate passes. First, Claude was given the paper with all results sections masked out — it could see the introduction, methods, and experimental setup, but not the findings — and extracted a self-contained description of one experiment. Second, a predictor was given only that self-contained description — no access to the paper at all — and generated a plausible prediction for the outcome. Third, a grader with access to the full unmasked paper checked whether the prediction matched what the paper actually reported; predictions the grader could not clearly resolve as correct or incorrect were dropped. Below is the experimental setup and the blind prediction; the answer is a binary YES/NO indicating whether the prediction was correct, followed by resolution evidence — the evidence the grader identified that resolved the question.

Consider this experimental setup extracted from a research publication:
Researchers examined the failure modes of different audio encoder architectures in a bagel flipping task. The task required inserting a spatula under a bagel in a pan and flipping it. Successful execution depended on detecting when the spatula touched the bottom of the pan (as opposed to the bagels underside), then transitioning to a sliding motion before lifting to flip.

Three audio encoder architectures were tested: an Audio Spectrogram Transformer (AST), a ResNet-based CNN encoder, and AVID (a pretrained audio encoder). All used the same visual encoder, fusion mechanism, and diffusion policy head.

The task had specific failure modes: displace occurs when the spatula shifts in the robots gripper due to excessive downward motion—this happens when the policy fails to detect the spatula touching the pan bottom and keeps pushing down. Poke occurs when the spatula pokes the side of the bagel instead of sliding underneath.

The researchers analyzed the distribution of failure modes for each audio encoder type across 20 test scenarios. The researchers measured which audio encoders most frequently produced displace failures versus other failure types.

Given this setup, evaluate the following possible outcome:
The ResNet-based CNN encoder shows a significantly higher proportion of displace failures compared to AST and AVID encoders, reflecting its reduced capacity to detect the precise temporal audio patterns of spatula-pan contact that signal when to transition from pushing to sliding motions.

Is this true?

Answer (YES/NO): NO